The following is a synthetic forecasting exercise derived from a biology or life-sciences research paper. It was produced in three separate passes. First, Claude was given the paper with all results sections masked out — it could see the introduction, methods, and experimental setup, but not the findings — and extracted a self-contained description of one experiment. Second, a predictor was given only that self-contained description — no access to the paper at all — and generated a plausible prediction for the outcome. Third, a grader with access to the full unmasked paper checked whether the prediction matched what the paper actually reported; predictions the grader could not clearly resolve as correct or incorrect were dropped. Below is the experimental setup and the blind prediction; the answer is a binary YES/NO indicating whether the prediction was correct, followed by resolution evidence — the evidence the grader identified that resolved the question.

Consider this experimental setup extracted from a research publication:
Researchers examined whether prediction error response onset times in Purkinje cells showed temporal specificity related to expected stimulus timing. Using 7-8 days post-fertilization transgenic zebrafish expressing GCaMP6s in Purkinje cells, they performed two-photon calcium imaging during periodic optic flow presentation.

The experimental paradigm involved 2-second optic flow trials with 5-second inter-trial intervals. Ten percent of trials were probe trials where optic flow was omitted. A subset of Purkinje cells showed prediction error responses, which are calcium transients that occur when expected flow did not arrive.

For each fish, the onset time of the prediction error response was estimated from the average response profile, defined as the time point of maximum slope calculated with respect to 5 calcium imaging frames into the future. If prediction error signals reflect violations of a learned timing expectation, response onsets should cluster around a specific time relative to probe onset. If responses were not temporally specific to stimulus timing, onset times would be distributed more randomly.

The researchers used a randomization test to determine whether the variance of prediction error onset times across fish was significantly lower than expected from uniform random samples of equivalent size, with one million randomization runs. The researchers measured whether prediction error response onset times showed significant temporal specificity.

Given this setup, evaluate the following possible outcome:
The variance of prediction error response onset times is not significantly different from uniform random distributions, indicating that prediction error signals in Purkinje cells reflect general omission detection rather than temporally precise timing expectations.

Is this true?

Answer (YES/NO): NO